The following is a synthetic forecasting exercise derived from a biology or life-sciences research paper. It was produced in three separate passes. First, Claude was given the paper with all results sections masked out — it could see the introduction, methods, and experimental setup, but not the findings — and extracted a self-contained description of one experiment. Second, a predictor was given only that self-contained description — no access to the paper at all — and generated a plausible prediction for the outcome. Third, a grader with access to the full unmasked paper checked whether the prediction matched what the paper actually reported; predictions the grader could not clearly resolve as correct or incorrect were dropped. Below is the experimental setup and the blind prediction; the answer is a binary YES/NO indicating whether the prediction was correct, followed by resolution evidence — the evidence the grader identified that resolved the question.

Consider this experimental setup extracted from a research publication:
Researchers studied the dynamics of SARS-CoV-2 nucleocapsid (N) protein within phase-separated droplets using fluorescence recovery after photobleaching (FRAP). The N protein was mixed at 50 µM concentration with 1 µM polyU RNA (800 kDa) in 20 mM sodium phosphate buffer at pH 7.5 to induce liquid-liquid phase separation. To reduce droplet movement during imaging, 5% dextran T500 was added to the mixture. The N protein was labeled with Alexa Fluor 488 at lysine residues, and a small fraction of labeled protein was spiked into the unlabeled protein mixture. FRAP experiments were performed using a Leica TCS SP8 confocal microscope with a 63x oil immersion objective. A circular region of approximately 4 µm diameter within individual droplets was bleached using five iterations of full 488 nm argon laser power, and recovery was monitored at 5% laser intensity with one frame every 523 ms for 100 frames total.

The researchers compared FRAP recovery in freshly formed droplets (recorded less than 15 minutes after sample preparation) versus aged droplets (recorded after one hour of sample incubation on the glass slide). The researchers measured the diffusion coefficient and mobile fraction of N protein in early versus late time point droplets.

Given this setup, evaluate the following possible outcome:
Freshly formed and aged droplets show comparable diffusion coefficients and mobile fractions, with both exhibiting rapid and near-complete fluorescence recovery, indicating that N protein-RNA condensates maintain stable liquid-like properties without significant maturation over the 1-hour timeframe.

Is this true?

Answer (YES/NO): NO